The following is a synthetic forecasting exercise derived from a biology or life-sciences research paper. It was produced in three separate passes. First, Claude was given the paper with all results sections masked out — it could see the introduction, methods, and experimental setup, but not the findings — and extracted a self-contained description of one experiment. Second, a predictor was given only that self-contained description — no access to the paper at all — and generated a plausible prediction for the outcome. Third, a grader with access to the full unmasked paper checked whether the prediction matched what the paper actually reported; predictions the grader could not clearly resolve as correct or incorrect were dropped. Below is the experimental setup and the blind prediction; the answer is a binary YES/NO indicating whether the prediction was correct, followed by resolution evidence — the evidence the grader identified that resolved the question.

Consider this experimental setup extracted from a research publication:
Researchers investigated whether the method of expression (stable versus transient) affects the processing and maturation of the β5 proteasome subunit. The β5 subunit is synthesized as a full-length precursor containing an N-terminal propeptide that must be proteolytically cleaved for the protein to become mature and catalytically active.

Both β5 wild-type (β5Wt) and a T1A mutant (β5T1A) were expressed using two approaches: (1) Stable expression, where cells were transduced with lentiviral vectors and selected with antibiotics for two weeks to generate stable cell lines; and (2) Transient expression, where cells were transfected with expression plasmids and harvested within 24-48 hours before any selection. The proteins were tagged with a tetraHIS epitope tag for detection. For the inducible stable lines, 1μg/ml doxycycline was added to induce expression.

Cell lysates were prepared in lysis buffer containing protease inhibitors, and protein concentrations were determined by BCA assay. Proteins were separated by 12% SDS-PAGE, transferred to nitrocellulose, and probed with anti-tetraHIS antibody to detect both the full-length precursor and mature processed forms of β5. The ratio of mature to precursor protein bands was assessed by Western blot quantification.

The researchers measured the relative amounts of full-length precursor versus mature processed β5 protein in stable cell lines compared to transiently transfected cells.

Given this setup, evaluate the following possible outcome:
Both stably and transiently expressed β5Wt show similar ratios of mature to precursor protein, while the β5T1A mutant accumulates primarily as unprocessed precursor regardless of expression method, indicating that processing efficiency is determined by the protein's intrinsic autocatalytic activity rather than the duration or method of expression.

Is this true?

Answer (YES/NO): NO